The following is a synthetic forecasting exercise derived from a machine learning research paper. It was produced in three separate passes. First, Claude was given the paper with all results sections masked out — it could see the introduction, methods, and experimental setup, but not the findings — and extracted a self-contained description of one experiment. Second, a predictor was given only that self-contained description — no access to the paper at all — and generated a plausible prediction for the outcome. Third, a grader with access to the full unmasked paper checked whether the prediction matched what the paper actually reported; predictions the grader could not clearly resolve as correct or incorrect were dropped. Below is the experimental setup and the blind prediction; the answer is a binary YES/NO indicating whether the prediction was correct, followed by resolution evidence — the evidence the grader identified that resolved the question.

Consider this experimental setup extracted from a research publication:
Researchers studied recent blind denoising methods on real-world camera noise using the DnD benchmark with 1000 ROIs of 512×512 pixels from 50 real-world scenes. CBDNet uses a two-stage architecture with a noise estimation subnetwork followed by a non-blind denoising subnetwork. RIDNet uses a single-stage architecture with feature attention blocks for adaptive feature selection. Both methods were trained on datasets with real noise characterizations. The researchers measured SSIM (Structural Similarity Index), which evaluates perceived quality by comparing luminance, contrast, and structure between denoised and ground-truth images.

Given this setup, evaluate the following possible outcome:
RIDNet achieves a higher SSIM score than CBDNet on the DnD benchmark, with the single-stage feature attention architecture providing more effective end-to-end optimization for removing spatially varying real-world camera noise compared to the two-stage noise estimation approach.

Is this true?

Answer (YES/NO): YES